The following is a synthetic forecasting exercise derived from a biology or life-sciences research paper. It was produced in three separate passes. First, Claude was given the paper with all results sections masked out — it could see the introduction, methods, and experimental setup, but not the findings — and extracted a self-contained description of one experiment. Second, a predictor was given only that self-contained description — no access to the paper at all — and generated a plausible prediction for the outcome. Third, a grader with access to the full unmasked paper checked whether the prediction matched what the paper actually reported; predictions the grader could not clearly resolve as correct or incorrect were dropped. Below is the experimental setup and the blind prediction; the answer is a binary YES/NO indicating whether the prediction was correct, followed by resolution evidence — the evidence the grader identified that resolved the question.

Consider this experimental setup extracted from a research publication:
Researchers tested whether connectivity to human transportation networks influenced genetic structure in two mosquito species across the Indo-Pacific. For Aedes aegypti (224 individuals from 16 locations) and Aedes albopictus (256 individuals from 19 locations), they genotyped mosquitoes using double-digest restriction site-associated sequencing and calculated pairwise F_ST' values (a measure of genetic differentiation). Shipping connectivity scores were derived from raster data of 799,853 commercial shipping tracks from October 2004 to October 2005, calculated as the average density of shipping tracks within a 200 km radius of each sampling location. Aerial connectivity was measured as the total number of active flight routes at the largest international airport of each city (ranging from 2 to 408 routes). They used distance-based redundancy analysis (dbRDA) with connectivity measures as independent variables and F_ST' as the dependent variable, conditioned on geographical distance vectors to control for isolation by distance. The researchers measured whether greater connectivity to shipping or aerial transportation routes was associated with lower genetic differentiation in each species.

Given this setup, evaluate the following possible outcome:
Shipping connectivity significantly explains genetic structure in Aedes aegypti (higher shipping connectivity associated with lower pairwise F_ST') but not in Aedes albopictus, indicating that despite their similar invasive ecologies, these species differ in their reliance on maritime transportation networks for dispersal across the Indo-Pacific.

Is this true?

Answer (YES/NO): NO